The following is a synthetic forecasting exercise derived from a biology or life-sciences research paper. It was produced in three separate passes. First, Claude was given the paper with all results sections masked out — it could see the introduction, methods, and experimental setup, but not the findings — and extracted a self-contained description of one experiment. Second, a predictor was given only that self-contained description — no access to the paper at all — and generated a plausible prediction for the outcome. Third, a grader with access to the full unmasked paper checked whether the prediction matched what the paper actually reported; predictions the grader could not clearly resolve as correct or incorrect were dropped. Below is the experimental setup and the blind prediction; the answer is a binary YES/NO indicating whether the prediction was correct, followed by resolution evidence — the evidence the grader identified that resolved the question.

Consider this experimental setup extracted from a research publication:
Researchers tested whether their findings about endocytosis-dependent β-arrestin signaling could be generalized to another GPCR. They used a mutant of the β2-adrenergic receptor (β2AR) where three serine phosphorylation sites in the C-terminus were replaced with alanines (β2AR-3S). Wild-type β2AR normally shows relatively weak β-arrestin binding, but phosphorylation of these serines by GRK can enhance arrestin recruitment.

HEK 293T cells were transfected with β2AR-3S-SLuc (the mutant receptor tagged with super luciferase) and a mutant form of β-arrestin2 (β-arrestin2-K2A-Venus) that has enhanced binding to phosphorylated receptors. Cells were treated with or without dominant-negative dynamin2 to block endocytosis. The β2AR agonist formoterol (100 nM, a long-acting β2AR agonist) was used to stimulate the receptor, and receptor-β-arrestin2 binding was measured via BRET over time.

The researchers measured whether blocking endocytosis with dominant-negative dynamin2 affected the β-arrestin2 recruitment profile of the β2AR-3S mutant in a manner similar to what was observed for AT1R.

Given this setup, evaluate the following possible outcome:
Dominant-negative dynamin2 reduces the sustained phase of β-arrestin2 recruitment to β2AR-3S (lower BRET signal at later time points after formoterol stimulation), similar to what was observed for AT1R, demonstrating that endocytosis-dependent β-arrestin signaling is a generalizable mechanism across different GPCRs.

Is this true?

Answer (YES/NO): NO